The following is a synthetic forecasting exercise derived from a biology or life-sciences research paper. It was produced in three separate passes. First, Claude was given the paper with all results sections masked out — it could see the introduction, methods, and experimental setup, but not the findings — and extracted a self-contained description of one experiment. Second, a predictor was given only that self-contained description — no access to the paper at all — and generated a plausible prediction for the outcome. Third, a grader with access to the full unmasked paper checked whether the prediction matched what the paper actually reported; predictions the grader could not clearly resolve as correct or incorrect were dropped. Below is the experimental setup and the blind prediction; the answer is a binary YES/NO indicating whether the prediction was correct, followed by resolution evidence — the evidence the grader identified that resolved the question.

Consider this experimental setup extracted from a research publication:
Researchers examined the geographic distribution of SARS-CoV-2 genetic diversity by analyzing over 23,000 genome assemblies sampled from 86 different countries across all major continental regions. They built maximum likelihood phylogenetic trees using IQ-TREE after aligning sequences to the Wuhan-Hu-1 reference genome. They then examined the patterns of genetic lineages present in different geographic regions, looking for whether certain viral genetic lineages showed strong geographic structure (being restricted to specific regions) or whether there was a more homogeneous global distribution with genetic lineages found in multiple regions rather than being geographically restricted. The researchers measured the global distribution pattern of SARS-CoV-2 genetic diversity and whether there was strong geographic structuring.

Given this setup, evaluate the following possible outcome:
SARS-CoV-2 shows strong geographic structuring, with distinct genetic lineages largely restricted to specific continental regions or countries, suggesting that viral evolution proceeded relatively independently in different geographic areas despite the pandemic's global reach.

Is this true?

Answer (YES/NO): NO